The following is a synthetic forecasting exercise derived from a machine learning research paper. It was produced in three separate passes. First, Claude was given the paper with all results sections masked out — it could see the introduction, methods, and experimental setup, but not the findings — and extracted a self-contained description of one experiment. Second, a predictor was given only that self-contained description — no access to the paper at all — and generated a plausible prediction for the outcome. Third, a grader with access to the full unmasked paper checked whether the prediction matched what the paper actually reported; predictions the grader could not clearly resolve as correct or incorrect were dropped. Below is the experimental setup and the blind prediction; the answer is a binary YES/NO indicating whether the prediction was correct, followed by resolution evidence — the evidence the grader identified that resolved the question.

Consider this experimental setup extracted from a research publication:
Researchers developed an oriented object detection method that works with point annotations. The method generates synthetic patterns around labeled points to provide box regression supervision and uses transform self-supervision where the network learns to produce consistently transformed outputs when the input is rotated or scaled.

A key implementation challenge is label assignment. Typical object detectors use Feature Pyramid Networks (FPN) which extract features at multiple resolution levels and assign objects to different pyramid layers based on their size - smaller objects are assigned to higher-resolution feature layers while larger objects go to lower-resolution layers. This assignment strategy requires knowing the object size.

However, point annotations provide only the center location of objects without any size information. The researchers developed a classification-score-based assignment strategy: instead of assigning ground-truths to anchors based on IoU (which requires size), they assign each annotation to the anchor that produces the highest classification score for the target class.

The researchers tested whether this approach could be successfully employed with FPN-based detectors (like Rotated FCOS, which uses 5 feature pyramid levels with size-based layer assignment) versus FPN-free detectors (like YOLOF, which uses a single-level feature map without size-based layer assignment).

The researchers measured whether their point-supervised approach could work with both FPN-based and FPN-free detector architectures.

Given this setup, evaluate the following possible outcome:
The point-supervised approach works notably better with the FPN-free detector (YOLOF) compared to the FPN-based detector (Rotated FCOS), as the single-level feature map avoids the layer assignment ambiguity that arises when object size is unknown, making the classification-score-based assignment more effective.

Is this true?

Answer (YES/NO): NO